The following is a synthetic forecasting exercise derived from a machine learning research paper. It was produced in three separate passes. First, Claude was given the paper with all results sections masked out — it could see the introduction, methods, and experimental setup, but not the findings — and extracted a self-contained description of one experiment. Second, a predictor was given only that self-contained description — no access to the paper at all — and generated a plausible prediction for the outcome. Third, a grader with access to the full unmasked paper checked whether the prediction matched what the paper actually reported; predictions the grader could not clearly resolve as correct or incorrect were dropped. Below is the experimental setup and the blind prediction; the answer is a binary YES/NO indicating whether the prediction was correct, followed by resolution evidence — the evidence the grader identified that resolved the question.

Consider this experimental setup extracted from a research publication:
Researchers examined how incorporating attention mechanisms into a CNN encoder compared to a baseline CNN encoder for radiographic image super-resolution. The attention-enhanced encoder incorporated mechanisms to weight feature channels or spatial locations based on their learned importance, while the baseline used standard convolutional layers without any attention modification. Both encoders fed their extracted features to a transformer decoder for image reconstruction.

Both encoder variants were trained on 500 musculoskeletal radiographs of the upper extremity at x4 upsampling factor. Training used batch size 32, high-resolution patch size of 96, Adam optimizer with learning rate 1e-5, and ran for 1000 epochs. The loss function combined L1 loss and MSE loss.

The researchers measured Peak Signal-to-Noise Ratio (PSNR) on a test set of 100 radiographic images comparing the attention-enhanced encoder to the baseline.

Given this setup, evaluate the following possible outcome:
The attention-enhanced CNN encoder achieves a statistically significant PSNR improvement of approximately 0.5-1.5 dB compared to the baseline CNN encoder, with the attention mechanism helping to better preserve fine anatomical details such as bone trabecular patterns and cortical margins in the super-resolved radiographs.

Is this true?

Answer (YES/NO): NO